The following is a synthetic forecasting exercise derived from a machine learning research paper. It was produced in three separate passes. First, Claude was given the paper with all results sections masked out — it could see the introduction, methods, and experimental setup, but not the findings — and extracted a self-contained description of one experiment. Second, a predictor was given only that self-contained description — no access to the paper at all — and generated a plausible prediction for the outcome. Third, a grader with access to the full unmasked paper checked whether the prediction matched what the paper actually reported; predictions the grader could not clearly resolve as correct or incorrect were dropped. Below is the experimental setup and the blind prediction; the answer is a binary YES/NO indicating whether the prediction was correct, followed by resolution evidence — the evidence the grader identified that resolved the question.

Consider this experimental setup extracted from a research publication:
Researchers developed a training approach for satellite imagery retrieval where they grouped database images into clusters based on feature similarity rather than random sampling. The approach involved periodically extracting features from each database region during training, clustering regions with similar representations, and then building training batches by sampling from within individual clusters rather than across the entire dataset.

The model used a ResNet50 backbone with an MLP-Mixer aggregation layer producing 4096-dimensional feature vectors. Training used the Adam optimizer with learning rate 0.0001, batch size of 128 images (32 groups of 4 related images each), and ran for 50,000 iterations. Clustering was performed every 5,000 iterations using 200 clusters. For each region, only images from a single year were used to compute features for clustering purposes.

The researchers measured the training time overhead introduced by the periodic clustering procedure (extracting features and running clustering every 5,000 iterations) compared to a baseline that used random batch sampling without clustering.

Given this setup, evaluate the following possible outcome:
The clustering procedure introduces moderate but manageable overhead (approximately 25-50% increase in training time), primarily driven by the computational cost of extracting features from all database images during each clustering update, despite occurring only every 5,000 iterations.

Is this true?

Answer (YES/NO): NO